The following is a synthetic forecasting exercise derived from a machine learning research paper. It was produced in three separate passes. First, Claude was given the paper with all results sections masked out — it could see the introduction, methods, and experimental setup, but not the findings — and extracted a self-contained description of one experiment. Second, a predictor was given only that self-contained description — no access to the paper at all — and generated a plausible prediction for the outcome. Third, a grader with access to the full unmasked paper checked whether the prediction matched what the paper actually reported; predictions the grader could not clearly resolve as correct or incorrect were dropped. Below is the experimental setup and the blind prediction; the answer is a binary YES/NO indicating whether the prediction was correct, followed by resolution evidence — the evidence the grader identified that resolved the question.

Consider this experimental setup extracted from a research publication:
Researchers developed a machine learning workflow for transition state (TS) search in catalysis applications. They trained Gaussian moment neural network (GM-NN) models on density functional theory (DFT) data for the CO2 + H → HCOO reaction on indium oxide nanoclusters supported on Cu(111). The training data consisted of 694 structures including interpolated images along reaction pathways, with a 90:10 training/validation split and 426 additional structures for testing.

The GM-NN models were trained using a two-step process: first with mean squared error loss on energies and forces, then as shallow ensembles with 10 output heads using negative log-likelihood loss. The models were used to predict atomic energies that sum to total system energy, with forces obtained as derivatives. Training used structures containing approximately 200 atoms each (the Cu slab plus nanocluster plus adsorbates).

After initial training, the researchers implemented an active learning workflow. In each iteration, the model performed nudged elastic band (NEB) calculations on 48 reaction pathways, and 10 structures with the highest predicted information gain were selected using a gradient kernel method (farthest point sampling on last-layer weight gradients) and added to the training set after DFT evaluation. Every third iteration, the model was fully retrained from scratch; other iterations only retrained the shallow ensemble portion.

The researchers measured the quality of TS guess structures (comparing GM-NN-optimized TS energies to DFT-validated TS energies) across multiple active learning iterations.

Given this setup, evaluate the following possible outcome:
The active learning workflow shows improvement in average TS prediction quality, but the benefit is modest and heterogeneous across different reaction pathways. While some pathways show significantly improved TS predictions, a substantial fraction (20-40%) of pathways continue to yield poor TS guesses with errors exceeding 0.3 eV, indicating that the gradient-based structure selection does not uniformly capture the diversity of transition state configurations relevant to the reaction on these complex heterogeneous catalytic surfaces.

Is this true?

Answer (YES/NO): NO